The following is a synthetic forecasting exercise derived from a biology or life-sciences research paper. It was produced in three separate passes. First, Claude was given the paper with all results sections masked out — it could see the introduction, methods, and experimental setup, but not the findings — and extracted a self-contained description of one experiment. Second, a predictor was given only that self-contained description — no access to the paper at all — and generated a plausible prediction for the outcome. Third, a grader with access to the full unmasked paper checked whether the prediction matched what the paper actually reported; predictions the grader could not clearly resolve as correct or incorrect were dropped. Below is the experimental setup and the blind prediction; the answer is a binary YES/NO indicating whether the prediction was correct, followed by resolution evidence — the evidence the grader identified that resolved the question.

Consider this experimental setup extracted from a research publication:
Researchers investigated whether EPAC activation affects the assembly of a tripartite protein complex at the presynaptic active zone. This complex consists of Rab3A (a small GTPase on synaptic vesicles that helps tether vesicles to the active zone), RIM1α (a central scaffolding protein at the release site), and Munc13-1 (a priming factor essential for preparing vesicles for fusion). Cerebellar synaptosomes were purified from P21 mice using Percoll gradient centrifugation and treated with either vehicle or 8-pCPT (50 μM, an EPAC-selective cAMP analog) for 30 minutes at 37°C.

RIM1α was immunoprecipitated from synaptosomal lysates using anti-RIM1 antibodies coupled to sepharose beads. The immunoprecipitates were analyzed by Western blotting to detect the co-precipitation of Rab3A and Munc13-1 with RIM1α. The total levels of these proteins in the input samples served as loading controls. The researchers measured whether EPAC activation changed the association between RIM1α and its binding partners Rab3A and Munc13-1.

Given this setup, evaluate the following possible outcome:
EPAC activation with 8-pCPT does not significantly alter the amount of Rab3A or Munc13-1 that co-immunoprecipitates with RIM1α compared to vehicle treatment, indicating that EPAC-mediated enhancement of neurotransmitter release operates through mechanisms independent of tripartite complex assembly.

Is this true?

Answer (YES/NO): NO